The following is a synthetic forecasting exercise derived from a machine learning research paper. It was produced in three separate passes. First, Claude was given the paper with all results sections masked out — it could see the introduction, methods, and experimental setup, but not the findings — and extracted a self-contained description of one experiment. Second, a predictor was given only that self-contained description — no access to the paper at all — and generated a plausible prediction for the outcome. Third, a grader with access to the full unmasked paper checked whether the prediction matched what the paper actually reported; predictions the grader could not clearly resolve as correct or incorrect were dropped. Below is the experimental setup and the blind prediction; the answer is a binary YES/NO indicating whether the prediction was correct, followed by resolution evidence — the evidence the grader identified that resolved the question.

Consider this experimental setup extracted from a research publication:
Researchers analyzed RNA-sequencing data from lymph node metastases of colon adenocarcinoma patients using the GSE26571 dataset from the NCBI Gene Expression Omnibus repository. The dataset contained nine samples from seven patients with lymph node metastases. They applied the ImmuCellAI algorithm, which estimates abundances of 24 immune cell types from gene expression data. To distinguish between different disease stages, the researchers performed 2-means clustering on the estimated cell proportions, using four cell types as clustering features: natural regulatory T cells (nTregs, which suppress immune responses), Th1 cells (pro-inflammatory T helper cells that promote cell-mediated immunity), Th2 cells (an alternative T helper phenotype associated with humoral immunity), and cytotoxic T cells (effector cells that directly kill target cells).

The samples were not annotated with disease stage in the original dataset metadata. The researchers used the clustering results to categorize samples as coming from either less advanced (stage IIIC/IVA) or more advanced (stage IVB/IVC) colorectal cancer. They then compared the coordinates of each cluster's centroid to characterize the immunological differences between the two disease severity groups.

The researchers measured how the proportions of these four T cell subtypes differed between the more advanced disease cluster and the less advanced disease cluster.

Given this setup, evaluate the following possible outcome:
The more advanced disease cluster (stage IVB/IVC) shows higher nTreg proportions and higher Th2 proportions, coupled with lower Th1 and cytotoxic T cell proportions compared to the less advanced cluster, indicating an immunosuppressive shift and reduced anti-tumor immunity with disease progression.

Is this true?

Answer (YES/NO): YES